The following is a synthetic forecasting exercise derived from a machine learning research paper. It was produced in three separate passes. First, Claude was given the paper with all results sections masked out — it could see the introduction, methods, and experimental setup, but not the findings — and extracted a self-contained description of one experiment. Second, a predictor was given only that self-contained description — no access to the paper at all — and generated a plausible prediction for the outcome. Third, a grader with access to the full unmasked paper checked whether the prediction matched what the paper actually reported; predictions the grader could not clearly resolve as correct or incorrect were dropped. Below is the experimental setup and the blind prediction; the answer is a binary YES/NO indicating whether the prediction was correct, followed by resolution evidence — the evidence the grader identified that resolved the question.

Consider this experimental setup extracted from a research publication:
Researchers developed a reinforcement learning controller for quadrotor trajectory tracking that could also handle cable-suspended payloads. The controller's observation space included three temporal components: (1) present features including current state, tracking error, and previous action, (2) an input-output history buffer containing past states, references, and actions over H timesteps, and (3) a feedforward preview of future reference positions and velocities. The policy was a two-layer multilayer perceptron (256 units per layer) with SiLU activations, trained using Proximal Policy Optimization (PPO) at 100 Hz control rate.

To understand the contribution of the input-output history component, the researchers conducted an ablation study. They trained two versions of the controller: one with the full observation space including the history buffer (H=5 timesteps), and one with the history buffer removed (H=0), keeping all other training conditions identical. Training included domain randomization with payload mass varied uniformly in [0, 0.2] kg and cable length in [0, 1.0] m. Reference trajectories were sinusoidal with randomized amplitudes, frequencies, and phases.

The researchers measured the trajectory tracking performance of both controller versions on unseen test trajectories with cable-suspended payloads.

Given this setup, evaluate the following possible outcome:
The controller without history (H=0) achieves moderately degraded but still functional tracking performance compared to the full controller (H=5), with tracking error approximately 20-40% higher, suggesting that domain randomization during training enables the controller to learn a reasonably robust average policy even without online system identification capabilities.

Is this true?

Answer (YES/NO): NO